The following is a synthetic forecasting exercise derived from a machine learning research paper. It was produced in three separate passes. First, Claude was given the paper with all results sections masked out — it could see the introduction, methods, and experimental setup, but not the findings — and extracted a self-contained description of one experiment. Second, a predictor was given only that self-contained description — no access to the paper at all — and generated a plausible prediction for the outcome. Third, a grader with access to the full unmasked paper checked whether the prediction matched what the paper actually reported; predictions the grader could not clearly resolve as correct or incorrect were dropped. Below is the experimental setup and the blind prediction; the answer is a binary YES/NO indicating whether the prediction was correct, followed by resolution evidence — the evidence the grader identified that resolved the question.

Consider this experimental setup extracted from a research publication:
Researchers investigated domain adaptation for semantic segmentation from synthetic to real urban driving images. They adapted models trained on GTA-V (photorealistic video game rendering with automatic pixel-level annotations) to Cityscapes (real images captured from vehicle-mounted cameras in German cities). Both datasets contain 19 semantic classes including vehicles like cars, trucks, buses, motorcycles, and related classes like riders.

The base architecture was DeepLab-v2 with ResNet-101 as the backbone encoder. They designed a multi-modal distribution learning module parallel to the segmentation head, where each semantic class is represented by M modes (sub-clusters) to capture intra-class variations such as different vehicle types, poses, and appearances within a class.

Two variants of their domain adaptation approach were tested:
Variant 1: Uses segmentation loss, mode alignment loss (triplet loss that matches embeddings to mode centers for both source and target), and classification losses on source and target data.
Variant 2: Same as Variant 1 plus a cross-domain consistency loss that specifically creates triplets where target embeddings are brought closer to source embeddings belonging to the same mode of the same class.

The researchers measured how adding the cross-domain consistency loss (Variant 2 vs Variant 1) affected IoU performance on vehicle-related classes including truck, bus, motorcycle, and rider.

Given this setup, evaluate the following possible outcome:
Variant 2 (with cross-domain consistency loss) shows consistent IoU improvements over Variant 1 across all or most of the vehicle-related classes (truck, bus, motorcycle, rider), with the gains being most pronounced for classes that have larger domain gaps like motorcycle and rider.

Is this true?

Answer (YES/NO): NO